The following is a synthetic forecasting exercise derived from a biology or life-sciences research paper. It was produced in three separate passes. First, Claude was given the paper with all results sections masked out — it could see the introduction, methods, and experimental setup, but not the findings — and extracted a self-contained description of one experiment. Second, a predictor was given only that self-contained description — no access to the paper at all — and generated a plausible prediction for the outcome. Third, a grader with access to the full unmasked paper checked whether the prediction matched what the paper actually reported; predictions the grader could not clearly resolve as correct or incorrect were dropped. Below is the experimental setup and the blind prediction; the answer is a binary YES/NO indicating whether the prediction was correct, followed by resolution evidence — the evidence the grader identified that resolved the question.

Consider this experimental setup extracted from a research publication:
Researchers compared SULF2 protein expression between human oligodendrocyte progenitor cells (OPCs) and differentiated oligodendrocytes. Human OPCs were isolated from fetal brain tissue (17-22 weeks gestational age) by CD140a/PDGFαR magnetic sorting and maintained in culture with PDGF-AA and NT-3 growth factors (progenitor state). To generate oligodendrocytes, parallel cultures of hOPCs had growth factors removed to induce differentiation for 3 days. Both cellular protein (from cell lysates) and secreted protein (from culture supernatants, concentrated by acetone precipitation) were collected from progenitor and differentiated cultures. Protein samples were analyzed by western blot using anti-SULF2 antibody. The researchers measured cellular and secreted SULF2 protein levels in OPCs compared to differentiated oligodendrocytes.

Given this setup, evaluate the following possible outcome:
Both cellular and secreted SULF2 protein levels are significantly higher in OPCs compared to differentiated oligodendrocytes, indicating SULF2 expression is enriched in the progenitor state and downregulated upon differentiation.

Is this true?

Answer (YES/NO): YES